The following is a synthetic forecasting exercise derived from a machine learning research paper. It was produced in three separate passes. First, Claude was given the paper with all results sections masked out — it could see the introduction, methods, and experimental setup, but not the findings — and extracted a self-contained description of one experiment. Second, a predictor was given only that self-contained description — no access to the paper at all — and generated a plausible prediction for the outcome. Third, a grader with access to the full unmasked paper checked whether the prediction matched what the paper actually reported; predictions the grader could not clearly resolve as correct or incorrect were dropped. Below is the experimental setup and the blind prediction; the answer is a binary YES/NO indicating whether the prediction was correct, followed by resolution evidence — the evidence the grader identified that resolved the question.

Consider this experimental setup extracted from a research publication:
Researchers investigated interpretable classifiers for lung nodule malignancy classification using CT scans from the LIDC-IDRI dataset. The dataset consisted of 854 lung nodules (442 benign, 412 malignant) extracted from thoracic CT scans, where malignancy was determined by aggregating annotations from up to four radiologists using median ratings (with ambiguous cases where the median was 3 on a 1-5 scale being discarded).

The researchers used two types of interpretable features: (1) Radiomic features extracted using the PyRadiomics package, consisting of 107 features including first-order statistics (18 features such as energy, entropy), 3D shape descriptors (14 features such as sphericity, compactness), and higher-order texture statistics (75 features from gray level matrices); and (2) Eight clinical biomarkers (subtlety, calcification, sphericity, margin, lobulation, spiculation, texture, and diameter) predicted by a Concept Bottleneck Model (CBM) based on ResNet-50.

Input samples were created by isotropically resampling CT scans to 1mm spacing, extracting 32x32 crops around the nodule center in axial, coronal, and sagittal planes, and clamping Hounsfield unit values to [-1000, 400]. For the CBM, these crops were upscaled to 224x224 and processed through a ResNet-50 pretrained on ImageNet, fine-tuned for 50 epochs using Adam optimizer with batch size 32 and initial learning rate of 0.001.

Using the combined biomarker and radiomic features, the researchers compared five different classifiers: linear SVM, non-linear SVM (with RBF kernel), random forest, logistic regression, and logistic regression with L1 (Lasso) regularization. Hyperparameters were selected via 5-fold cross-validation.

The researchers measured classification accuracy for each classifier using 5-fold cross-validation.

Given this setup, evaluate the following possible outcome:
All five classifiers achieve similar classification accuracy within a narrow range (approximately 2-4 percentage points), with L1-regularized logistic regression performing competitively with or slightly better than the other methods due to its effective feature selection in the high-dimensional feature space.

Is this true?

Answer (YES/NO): YES